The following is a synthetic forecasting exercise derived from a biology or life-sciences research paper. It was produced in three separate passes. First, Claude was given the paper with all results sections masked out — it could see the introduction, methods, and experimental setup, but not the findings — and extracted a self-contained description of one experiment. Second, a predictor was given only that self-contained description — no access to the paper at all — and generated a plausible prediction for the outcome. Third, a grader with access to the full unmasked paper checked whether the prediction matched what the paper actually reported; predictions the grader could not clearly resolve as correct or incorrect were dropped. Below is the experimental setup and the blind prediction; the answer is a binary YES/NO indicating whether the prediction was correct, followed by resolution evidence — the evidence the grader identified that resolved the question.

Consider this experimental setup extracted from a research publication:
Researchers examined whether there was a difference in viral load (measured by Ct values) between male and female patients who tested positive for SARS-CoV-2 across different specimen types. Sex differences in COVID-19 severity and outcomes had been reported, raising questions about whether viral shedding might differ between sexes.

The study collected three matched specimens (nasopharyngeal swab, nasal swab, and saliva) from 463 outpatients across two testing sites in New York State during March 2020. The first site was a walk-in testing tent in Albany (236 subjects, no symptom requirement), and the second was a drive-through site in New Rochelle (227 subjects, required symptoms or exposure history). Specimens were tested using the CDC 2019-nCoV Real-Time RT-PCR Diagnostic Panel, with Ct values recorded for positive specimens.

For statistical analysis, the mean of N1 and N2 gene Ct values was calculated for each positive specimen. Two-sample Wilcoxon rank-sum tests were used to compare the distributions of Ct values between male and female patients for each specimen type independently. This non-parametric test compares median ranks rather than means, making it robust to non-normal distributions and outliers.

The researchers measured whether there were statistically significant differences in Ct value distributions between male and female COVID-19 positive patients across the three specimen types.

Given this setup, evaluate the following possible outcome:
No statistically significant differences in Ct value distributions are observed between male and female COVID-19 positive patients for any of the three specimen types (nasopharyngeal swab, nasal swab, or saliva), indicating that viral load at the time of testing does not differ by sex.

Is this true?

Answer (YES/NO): YES